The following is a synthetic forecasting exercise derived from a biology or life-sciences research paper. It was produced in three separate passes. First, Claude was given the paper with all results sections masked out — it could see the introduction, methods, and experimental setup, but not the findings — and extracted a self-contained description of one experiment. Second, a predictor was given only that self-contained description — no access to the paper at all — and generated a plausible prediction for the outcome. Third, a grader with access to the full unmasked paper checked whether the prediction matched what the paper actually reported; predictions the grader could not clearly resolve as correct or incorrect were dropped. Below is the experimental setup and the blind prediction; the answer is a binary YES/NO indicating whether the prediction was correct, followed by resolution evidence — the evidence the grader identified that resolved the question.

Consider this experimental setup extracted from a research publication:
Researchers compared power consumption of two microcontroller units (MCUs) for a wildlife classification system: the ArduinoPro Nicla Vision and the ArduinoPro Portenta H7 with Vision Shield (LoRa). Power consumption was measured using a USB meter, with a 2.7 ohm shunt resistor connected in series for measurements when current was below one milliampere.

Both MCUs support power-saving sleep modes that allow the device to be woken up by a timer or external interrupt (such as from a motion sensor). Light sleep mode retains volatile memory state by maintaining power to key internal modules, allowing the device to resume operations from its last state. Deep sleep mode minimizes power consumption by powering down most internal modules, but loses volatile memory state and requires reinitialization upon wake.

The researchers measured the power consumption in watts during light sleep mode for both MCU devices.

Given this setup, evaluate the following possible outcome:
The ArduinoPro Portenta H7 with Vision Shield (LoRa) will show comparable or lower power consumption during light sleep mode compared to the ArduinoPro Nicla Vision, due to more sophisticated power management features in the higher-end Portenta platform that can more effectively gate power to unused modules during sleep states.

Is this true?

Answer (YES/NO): NO